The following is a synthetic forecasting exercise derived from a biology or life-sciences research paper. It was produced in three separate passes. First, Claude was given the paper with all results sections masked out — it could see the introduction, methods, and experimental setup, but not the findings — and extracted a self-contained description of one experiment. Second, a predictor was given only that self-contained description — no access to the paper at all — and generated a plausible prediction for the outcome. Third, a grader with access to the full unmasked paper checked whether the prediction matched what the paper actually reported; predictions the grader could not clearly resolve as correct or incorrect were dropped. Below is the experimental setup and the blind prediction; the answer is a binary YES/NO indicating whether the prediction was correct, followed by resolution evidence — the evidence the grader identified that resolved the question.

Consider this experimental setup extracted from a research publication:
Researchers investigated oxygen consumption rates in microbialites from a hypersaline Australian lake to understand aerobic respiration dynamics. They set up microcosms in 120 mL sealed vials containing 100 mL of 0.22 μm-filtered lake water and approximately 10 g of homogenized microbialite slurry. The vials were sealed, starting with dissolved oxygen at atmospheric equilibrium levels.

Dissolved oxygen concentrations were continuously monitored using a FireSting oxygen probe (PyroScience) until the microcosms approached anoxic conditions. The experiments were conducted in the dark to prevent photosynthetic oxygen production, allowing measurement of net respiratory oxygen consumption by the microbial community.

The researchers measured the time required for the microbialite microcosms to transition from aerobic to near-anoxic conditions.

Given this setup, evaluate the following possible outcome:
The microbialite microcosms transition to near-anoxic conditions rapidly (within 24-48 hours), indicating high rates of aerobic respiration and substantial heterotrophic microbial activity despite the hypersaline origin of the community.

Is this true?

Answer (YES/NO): YES